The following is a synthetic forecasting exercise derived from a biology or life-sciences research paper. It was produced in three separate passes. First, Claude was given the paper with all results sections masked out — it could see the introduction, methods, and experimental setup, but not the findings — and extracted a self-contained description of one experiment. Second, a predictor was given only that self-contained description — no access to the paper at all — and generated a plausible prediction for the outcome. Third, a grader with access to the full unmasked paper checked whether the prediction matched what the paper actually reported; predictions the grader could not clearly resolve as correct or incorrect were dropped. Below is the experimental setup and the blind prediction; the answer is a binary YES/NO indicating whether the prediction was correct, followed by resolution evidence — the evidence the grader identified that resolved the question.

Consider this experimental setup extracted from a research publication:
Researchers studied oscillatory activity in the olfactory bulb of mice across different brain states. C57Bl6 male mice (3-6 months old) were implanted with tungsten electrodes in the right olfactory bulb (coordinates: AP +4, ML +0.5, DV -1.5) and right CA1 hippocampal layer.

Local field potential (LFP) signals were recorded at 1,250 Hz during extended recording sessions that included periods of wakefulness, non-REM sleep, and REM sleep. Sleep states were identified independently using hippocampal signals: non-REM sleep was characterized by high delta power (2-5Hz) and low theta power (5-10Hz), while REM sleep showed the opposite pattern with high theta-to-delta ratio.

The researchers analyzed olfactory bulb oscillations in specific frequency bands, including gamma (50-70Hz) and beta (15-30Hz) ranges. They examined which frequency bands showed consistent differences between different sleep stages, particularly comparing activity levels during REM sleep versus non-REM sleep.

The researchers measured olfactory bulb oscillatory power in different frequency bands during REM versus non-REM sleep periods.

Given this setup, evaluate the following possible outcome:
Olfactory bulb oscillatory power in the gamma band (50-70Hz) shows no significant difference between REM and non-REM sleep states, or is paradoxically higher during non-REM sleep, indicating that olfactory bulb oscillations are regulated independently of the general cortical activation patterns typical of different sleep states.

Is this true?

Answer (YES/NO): NO